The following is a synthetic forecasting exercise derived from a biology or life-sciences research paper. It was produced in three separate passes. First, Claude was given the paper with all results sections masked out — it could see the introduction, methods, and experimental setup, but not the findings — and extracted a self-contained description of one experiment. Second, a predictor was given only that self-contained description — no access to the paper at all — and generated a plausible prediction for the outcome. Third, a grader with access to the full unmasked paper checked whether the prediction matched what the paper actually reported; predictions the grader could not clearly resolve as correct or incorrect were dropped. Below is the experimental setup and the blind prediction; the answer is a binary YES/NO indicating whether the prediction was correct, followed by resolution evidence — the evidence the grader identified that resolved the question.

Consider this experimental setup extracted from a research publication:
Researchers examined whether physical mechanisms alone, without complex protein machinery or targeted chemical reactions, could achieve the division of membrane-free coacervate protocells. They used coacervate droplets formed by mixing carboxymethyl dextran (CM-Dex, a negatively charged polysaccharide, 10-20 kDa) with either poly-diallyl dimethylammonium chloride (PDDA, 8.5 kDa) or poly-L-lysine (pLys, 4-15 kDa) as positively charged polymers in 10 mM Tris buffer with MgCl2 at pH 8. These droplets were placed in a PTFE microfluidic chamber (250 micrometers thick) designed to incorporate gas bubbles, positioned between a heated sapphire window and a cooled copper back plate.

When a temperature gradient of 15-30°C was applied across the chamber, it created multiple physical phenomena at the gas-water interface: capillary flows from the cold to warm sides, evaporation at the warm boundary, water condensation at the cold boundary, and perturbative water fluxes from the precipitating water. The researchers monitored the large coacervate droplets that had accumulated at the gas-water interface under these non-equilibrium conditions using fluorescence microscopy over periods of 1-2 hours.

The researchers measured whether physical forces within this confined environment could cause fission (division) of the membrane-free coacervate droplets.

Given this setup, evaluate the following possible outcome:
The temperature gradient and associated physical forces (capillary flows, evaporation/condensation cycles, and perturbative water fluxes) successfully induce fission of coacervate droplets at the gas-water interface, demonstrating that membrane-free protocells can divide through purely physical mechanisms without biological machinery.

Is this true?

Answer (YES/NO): YES